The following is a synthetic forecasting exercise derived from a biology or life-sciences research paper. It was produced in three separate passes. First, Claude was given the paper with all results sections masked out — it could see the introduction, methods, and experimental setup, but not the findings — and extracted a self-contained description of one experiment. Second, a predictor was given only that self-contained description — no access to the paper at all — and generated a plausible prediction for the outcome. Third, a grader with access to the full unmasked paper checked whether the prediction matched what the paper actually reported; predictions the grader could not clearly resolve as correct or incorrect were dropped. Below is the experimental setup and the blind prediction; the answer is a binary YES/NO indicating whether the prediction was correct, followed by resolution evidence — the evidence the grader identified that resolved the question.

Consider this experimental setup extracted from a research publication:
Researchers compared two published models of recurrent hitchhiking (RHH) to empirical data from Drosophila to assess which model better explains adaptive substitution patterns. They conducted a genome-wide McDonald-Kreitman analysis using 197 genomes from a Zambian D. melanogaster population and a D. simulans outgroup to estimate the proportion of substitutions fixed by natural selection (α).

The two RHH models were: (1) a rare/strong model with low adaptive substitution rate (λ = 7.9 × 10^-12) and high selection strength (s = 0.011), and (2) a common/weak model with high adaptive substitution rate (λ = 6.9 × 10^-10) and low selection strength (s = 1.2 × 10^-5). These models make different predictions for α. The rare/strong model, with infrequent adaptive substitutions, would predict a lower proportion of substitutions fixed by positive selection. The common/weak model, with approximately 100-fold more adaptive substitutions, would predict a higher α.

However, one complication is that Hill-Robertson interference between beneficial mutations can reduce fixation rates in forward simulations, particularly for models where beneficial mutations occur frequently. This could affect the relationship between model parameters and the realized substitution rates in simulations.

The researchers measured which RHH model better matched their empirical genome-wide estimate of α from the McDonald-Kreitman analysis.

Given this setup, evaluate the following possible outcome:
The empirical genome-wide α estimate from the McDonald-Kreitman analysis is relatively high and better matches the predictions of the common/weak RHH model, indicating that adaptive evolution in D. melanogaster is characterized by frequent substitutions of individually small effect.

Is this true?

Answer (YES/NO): YES